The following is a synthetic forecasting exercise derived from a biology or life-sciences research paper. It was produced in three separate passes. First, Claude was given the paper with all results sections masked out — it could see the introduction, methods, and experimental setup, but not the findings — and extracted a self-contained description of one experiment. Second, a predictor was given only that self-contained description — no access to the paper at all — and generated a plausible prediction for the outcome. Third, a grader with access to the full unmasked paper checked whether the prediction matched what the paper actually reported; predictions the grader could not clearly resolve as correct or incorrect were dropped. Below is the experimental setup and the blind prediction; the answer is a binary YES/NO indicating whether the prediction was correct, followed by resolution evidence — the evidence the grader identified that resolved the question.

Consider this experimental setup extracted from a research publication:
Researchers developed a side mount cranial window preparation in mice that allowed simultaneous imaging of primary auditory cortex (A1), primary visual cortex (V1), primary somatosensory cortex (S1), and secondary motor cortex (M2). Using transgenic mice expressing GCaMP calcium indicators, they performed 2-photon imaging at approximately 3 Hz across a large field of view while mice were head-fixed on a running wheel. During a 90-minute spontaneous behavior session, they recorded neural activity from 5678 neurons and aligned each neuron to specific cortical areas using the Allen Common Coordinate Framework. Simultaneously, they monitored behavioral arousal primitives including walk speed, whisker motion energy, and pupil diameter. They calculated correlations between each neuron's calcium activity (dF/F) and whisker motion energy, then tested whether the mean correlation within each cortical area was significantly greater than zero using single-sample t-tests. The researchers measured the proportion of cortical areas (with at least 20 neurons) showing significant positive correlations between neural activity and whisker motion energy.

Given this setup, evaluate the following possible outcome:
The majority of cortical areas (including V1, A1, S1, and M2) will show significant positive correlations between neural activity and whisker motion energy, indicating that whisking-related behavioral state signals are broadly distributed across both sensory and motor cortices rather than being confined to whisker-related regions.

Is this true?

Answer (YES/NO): YES